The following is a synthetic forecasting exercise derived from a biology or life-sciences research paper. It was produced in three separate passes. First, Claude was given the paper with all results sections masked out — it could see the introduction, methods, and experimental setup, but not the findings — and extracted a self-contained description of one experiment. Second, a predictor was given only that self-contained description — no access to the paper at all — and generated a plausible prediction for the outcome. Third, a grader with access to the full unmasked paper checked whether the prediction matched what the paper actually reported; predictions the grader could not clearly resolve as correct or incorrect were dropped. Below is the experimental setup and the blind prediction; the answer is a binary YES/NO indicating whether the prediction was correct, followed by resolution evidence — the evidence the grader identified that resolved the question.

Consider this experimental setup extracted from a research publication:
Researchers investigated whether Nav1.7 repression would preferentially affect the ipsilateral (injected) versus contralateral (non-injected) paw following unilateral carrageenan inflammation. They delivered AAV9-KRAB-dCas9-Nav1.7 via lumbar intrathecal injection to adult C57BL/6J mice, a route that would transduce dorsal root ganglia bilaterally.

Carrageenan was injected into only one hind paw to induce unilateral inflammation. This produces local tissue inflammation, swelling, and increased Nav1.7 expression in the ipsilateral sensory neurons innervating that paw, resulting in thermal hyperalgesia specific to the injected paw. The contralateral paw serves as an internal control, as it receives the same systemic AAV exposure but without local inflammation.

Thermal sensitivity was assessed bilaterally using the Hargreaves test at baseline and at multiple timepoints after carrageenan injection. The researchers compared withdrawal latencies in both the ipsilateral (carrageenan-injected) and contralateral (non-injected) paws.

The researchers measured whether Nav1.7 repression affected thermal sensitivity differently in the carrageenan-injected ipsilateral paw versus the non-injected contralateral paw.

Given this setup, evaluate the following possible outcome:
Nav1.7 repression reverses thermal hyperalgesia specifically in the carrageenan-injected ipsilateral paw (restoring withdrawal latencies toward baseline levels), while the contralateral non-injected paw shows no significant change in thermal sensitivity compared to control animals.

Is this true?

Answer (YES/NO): YES